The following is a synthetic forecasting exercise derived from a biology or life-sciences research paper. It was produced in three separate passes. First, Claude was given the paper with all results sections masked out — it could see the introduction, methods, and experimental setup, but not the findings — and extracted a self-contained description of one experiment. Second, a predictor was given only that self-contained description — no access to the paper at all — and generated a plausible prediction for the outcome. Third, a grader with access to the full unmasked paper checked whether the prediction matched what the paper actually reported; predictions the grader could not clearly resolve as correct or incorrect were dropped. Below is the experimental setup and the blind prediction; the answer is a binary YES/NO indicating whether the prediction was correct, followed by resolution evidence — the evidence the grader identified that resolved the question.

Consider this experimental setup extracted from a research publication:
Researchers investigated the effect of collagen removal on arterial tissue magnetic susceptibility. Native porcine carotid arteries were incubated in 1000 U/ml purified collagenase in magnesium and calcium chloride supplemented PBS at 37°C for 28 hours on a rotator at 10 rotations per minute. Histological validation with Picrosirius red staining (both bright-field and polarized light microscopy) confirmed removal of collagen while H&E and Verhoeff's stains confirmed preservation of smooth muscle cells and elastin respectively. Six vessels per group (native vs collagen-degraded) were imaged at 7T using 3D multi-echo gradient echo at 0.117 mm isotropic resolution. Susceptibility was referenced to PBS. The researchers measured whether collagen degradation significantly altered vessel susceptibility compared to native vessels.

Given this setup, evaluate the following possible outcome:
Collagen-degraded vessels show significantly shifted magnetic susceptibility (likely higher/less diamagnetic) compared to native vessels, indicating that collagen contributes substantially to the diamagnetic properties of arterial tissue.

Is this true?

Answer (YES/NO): YES